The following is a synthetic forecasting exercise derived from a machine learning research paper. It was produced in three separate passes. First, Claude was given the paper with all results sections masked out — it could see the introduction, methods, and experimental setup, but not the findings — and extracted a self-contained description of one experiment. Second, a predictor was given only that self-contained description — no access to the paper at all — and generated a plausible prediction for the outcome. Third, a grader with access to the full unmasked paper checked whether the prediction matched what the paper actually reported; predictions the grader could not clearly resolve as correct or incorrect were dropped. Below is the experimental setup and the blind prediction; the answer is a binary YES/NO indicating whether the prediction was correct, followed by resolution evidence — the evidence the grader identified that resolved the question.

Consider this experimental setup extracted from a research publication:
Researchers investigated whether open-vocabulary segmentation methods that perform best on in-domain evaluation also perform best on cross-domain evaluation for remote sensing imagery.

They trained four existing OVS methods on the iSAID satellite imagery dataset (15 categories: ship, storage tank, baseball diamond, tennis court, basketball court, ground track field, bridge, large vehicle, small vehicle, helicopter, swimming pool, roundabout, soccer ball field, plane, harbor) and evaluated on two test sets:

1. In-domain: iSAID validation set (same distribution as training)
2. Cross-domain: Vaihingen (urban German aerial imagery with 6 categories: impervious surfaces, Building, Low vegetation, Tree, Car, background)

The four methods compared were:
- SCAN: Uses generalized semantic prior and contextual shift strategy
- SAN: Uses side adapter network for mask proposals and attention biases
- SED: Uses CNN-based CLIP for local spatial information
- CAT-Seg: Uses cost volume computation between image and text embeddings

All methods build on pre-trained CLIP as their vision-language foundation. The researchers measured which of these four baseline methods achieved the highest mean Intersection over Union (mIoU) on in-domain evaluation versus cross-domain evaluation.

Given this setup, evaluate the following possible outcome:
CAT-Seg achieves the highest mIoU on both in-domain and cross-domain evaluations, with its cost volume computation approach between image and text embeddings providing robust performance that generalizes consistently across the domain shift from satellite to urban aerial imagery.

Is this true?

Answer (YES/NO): NO